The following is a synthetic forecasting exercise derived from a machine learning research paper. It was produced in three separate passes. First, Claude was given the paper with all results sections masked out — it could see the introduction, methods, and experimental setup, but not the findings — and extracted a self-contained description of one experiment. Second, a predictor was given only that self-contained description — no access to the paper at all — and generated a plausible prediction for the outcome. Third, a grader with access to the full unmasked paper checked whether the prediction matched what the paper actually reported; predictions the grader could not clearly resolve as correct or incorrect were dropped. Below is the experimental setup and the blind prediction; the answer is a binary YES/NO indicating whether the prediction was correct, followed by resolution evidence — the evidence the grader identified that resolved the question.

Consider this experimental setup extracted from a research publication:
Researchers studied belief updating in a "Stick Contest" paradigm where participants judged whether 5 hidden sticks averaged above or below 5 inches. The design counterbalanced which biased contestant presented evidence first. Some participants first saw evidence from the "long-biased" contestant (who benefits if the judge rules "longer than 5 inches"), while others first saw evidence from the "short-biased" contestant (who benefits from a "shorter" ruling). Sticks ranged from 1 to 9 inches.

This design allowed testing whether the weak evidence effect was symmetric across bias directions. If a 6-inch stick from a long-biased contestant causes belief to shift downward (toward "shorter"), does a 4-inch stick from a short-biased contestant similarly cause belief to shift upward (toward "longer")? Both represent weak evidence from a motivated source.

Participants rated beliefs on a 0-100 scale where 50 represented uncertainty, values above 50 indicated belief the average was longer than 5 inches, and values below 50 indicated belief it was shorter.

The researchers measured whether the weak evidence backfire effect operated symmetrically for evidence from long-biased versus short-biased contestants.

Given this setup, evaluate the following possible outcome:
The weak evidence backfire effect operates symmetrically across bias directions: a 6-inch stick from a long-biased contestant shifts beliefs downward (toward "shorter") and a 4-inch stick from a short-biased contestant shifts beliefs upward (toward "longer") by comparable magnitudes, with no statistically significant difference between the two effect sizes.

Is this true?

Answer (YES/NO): YES